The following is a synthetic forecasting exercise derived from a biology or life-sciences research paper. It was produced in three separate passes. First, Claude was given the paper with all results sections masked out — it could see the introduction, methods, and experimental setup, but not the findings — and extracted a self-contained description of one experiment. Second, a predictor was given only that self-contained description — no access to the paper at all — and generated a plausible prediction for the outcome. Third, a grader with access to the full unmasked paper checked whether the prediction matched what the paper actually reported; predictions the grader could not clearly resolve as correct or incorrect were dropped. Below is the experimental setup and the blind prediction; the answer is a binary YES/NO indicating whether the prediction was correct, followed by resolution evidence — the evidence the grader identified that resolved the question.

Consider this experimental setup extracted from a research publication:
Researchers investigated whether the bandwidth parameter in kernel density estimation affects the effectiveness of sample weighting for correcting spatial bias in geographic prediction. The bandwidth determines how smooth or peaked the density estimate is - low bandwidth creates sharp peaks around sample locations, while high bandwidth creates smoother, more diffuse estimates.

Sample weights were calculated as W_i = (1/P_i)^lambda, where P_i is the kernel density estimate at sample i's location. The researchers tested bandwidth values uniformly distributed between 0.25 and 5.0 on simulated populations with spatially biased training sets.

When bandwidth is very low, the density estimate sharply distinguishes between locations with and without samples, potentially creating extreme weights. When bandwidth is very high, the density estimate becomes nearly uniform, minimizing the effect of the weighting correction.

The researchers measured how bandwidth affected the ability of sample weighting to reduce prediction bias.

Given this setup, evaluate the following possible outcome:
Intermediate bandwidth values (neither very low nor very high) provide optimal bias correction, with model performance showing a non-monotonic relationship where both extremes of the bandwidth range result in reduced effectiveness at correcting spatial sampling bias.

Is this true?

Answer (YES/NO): NO